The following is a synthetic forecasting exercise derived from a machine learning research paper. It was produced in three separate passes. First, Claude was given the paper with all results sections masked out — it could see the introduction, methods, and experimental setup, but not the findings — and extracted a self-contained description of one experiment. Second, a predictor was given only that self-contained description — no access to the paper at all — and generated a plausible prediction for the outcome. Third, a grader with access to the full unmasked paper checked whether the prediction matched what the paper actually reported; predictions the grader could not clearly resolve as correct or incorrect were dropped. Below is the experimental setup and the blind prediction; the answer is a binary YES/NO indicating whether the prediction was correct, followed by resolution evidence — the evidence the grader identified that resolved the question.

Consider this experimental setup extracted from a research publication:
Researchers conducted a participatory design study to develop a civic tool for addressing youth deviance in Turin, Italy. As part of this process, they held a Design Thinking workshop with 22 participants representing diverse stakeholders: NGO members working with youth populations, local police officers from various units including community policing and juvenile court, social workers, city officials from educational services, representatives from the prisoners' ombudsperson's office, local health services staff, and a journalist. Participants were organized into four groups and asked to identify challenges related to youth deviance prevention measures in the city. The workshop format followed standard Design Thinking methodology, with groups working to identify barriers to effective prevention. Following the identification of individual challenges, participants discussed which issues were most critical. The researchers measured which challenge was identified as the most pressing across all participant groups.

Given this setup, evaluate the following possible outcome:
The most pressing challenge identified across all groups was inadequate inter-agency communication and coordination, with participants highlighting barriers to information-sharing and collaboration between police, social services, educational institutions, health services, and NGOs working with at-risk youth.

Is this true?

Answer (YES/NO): NO